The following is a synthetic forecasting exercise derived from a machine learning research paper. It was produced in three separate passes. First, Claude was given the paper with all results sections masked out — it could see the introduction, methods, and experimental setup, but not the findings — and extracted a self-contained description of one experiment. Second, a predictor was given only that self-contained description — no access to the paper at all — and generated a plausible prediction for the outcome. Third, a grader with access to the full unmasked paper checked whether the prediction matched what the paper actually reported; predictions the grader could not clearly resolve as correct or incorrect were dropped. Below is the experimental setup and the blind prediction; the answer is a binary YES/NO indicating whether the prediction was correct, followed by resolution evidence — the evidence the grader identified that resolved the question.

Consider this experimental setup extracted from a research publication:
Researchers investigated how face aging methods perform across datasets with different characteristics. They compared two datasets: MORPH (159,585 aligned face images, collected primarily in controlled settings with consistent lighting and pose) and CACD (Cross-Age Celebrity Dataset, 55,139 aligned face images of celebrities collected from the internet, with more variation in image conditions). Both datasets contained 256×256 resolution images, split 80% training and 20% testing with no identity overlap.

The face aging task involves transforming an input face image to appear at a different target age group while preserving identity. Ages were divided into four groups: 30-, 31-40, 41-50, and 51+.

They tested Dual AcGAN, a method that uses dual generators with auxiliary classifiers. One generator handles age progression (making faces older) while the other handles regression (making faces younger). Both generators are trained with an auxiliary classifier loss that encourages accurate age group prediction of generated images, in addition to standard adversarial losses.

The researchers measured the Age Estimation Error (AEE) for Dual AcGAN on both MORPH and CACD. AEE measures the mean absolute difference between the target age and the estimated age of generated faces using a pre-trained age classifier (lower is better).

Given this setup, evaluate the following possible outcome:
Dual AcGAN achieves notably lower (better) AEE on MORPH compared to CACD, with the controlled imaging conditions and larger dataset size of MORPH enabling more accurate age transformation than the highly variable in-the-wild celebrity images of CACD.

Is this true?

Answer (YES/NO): YES